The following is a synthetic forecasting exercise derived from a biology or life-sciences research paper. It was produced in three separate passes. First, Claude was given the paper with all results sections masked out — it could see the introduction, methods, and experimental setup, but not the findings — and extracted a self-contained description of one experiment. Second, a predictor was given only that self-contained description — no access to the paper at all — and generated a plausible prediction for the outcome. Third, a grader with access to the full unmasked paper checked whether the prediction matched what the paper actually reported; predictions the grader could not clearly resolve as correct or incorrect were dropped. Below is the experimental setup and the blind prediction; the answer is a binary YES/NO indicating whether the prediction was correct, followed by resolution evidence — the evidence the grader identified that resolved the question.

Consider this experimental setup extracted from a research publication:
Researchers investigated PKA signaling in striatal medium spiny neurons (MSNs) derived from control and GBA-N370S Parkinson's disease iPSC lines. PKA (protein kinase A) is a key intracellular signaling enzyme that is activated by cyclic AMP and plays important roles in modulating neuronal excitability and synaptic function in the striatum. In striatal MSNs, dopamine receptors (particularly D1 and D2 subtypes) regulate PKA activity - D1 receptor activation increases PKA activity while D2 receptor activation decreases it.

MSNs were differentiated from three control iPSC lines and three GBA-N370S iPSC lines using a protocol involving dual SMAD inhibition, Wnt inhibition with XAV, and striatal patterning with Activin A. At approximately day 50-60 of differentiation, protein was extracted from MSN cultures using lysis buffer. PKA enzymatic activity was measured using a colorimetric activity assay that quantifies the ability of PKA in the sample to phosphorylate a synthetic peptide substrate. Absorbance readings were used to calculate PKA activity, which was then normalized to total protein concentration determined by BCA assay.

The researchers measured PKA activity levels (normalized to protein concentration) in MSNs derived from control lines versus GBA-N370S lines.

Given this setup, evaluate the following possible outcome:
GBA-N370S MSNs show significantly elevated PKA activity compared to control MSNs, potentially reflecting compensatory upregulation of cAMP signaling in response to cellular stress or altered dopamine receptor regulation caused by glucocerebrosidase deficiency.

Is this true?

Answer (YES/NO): YES